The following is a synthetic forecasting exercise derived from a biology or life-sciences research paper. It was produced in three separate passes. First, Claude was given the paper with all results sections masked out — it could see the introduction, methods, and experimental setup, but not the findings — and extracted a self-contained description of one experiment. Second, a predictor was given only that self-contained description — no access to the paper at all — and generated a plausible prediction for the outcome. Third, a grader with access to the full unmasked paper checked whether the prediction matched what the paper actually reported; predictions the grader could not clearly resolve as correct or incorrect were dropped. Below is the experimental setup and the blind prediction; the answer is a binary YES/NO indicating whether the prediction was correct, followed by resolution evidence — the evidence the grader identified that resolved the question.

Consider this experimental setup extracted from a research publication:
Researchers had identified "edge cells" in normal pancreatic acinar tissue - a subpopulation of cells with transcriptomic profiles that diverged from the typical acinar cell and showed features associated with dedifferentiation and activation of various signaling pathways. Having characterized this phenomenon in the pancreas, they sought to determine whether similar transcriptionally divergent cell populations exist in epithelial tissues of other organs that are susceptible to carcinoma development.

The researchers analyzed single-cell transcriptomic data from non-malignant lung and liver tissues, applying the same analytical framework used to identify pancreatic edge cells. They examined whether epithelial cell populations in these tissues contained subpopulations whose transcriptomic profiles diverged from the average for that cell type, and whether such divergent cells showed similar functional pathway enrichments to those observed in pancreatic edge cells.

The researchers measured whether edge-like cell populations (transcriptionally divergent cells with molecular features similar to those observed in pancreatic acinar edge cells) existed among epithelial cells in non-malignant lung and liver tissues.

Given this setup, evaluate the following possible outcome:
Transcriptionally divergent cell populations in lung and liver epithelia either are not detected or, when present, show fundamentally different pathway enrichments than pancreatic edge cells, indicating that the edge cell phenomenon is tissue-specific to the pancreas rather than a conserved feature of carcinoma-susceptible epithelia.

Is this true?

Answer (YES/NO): NO